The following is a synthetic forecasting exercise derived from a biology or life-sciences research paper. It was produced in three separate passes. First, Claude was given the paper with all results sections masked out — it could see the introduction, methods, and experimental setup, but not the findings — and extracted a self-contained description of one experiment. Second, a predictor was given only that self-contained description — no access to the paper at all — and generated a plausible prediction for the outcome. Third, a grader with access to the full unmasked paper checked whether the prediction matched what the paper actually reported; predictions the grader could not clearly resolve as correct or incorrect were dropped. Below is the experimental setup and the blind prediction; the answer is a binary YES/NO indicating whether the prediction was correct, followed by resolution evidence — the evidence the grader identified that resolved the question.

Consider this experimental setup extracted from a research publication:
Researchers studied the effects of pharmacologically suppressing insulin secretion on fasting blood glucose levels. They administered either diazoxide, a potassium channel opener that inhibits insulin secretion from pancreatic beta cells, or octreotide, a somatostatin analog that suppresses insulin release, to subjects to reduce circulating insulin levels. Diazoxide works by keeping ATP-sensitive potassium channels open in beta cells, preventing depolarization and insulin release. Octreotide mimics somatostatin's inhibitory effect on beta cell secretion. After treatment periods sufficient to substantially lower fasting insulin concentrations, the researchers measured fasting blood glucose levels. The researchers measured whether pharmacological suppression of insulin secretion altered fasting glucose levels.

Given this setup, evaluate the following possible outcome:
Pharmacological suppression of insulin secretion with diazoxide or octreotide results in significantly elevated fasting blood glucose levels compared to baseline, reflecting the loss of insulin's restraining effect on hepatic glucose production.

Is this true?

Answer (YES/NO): NO